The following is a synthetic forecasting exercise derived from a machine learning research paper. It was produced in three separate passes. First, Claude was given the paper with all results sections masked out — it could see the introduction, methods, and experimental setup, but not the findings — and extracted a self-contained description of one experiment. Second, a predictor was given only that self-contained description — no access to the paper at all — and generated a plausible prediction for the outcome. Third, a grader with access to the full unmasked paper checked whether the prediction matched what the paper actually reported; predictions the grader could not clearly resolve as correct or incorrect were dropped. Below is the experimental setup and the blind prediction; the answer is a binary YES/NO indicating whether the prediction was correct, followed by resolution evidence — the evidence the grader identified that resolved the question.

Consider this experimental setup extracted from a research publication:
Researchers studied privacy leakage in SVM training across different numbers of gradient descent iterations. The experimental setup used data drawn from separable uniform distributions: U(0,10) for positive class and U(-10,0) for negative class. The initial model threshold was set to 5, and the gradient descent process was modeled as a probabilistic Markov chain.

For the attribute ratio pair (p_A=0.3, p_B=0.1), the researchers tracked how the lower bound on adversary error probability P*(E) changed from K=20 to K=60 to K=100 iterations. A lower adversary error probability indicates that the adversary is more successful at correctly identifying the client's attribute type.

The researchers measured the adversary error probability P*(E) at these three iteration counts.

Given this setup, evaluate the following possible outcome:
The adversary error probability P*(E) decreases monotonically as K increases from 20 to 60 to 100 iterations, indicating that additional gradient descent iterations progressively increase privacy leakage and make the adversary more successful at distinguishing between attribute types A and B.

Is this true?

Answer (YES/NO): YES